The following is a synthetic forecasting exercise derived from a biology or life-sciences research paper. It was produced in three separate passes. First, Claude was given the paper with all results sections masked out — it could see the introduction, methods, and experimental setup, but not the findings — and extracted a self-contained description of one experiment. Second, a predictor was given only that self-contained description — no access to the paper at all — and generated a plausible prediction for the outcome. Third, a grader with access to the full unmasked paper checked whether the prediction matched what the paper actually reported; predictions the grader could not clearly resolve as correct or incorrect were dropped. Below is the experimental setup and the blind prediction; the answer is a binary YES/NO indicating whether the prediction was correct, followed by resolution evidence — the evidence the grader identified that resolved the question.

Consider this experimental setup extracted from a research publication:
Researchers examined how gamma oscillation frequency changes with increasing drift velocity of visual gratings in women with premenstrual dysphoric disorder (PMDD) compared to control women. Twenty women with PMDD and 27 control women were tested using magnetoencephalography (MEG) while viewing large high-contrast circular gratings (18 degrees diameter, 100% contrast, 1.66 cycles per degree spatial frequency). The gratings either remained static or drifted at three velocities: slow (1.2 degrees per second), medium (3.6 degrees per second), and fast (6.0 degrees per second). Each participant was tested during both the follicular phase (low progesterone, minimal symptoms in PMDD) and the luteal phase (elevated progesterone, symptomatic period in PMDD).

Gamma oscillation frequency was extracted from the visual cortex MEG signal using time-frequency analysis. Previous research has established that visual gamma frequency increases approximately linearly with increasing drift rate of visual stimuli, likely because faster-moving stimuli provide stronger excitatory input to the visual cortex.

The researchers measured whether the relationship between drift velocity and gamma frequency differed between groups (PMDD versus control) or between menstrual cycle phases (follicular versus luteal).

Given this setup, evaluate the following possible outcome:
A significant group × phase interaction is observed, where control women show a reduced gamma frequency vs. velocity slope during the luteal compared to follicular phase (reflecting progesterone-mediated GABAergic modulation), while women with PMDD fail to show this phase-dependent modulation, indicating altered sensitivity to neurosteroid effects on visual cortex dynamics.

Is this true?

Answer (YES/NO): NO